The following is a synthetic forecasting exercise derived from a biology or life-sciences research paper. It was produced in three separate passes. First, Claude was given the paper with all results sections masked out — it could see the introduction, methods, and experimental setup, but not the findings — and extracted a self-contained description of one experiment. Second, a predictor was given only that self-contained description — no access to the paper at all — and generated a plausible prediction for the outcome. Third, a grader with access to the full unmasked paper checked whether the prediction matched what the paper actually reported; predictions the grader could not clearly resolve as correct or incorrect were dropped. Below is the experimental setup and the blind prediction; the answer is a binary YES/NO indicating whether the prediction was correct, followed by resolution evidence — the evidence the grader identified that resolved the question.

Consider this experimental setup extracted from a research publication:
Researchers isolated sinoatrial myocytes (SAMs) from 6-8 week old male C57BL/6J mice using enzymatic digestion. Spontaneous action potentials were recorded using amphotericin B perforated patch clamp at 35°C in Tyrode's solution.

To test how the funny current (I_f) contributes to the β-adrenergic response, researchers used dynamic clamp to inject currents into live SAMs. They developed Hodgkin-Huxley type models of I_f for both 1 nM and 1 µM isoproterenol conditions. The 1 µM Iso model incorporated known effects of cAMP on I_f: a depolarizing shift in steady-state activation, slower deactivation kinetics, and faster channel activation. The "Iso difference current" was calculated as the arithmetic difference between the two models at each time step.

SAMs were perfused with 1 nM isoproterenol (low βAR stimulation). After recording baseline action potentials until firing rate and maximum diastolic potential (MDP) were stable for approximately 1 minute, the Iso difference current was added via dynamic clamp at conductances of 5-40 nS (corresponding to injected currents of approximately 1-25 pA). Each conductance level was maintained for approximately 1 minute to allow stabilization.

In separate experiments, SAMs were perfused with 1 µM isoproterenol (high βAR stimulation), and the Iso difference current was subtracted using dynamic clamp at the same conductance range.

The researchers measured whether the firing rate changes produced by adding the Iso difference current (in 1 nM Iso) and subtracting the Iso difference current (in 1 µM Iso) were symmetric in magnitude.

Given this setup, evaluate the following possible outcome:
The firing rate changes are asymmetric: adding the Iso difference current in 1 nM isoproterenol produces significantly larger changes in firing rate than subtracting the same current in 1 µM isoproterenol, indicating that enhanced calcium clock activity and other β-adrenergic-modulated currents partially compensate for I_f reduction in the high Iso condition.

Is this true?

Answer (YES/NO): NO